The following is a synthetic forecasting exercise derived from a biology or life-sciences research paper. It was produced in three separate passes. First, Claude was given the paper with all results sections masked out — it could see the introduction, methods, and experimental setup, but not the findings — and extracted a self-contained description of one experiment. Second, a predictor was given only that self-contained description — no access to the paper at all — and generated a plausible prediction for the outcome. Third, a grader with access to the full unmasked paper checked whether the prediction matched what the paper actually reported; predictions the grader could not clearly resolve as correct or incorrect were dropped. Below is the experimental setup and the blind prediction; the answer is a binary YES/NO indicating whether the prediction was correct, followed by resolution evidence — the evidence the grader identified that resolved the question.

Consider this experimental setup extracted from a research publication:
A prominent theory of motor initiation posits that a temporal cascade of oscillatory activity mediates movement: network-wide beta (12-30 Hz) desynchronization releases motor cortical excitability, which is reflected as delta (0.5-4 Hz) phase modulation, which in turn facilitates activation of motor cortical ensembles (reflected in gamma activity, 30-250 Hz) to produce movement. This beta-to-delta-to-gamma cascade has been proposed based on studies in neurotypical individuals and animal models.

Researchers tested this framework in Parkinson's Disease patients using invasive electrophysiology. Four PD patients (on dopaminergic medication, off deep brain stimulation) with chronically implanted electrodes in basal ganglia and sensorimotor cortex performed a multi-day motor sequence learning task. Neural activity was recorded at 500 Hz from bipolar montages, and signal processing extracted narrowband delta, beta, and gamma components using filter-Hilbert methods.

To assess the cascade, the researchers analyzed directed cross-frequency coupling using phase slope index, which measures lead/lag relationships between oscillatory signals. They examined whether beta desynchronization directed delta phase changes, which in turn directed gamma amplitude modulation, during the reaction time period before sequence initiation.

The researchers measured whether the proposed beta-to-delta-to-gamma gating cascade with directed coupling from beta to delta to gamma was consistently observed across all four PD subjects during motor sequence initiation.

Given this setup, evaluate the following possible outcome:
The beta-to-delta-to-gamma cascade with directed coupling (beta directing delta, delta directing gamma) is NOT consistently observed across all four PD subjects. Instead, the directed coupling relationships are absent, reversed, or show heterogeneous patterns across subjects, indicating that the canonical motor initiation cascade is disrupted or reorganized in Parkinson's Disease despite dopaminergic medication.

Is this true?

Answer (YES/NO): YES